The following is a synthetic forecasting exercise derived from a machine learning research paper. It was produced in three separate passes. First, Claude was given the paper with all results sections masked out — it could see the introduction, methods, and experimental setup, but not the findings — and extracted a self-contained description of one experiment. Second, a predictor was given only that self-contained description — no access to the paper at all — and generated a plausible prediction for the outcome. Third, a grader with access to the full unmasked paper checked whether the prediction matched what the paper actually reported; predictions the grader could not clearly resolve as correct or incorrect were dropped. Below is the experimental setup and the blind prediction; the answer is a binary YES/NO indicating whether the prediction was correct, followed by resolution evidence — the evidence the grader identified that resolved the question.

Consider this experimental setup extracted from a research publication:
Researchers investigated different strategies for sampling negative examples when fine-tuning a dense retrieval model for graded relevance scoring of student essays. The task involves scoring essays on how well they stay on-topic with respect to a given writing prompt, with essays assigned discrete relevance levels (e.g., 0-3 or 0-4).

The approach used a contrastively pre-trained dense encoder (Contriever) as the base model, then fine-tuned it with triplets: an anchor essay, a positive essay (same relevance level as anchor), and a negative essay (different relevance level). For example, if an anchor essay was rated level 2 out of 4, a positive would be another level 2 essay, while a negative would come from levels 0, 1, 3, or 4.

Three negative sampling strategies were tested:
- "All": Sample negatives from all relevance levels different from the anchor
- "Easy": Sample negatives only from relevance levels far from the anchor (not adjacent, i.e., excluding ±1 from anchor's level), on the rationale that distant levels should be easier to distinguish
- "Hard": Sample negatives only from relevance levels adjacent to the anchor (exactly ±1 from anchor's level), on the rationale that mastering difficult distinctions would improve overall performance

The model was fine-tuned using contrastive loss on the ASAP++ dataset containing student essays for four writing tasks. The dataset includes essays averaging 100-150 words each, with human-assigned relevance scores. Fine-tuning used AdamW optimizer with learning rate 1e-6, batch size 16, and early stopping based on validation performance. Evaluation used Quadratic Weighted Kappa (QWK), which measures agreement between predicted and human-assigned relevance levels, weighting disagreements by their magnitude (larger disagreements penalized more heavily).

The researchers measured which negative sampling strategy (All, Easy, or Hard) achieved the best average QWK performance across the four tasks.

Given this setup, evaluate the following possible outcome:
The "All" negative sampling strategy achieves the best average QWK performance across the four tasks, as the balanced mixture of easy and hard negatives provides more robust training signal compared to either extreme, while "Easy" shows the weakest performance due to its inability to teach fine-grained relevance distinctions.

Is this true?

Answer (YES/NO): NO